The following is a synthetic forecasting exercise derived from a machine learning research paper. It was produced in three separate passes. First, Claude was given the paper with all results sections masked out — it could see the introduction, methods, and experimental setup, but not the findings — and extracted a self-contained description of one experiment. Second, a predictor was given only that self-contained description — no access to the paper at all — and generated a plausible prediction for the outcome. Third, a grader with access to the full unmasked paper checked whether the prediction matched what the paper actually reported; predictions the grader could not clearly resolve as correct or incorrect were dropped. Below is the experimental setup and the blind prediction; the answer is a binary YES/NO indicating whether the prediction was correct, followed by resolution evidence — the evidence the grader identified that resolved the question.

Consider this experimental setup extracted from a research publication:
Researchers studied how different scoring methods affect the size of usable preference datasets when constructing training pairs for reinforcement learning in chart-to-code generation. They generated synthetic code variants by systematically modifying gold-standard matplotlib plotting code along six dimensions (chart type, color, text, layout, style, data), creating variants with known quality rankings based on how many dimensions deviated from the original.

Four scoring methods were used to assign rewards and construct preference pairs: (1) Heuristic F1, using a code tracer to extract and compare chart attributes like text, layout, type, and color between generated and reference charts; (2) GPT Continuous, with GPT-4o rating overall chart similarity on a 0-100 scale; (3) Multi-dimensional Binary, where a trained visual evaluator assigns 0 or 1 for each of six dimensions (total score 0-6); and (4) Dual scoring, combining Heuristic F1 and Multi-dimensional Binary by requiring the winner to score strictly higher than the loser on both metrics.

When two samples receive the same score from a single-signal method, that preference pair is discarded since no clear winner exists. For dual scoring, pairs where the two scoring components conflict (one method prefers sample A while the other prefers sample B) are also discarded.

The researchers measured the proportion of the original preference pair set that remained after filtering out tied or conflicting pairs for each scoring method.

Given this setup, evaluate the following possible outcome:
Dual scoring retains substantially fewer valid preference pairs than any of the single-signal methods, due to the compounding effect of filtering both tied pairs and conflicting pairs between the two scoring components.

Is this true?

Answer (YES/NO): YES